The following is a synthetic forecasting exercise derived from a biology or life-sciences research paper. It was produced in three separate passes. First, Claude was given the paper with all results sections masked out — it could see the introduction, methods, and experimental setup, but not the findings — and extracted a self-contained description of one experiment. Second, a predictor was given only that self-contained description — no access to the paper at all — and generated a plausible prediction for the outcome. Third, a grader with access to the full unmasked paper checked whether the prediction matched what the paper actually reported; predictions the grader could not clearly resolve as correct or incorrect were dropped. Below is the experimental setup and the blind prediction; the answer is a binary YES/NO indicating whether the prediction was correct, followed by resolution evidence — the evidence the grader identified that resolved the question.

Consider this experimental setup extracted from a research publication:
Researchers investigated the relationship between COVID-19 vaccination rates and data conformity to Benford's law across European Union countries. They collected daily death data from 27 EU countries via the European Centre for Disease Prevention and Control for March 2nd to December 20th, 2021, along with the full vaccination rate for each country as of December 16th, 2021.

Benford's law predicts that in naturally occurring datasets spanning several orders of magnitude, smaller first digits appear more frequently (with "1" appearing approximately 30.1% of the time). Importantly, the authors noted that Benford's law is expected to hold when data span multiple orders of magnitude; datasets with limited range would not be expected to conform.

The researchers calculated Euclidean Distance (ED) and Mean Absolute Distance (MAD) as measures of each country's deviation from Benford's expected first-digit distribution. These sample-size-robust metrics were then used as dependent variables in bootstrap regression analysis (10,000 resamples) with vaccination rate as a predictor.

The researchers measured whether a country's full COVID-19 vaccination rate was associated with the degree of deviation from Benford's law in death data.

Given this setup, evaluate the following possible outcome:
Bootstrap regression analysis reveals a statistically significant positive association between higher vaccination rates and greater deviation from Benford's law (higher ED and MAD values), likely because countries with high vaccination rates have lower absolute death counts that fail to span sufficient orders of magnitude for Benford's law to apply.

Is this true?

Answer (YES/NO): YES